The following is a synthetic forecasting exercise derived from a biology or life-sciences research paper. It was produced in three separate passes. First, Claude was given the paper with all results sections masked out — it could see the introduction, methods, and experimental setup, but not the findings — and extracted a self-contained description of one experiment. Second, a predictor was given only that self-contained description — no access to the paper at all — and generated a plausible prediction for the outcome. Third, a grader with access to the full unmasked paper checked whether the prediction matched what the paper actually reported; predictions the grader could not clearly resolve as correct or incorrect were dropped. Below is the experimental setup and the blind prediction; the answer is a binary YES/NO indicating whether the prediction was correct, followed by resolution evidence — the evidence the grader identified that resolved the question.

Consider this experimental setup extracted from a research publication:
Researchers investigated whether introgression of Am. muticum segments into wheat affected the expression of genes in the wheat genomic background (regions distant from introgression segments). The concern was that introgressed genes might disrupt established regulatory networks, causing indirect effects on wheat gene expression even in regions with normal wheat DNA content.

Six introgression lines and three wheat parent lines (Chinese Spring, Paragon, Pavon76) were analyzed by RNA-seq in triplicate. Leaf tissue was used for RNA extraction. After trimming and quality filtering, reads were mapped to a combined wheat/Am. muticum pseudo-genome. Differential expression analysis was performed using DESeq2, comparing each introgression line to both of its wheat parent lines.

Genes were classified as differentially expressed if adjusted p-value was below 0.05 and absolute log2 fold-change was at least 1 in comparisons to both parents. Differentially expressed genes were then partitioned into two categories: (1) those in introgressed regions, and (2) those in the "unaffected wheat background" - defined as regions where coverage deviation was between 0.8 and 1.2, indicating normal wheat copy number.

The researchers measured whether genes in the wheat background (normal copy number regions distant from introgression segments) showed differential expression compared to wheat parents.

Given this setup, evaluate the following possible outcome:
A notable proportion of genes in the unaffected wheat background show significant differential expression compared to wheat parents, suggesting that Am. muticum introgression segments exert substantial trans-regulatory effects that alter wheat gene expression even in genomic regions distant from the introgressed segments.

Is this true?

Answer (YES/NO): NO